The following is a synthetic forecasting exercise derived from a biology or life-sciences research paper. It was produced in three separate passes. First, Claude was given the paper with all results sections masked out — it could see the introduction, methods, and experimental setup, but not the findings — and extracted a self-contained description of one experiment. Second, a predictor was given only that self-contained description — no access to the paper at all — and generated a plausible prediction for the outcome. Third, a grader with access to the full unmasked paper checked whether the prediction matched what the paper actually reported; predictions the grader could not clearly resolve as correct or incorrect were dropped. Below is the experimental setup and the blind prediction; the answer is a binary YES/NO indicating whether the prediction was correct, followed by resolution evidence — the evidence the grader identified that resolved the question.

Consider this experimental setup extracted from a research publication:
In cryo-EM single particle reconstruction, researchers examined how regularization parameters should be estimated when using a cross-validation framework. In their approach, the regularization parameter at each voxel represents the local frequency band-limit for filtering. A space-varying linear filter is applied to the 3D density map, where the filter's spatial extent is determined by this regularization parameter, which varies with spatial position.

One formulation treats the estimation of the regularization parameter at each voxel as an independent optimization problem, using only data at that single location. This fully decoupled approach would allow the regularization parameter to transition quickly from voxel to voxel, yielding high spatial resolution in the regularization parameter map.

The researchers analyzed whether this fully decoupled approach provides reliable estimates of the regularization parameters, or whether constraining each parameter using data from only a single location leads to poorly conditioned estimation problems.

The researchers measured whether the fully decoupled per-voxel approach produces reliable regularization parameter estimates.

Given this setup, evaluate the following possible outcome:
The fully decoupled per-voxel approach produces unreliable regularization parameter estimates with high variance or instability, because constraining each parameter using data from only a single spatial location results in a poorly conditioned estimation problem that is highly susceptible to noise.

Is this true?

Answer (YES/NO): YES